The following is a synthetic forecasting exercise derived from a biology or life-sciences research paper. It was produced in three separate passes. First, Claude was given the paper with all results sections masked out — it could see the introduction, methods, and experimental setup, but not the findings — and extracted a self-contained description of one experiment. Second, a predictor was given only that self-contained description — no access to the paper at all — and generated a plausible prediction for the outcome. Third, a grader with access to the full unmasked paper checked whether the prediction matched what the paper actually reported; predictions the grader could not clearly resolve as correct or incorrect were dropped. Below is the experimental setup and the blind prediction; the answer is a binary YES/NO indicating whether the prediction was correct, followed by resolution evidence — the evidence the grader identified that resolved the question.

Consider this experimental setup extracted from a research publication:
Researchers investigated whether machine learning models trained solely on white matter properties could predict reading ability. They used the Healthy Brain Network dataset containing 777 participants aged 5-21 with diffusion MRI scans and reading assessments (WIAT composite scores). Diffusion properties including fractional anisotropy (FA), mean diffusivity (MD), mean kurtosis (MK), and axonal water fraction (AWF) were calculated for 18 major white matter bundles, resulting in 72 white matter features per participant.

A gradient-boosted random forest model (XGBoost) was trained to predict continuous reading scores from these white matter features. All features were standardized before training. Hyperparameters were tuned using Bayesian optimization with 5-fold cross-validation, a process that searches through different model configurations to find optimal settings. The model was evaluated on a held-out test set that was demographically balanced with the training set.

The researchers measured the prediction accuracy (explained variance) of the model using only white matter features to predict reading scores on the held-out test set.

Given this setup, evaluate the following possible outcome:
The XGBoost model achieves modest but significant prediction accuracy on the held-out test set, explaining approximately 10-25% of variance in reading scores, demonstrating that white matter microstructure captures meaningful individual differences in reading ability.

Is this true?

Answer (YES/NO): NO